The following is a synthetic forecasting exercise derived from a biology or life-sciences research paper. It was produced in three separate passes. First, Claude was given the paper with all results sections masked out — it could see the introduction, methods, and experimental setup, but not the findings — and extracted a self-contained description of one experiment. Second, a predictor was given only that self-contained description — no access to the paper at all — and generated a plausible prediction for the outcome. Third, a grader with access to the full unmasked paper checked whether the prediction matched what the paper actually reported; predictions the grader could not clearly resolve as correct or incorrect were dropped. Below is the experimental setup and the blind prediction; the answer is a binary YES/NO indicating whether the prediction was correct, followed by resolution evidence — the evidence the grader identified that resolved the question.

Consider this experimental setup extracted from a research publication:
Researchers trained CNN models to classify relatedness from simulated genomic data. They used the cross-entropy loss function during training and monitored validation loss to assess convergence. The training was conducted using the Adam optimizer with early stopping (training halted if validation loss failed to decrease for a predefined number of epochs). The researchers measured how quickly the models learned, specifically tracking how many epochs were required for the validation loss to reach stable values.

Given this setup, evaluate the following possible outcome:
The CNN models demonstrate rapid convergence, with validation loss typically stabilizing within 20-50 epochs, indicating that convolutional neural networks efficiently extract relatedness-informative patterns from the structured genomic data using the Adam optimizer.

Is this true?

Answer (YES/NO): NO